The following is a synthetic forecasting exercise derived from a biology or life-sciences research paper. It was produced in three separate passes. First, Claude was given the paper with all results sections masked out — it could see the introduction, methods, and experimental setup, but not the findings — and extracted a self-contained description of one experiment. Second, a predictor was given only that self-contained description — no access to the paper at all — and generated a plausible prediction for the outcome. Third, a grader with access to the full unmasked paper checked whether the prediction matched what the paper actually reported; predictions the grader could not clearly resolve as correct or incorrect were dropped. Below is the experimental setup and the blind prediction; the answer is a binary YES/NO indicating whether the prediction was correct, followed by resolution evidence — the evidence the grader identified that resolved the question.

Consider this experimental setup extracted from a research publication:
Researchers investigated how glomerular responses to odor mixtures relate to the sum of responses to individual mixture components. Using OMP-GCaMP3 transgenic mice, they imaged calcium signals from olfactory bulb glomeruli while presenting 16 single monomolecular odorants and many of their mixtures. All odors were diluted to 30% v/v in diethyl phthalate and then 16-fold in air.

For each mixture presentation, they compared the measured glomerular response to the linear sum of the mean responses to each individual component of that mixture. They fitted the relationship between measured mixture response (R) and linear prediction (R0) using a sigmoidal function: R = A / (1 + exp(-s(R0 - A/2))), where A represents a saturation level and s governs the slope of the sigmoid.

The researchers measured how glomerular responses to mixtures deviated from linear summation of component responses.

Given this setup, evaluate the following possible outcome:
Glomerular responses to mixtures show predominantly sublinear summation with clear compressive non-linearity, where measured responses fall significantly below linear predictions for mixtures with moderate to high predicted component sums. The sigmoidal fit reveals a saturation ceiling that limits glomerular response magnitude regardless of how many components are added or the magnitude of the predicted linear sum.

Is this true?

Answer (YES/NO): NO